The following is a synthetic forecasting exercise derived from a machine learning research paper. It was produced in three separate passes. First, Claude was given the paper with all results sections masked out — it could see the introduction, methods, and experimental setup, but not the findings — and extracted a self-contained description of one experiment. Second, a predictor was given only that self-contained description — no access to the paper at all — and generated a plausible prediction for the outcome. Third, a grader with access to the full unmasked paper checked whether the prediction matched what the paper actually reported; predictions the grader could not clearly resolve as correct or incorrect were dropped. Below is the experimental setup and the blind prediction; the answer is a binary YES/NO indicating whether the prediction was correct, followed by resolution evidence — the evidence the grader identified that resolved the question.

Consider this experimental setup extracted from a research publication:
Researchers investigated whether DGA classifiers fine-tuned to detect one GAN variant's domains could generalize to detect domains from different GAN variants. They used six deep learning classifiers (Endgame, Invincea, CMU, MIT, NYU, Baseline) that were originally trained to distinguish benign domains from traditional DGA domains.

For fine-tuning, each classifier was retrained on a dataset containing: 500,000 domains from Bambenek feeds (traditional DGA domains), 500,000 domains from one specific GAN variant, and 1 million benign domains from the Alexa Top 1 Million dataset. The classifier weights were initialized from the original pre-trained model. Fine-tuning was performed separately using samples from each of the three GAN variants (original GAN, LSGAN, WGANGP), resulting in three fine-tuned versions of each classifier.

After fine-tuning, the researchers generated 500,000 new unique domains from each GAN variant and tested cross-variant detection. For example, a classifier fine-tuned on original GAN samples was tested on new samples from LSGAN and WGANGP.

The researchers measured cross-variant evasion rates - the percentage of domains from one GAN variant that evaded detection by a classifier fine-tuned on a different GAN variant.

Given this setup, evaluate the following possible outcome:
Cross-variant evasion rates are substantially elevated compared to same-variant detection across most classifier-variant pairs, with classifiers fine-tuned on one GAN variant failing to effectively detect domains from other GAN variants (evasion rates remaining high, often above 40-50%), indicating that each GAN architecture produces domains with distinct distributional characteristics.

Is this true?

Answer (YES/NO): YES